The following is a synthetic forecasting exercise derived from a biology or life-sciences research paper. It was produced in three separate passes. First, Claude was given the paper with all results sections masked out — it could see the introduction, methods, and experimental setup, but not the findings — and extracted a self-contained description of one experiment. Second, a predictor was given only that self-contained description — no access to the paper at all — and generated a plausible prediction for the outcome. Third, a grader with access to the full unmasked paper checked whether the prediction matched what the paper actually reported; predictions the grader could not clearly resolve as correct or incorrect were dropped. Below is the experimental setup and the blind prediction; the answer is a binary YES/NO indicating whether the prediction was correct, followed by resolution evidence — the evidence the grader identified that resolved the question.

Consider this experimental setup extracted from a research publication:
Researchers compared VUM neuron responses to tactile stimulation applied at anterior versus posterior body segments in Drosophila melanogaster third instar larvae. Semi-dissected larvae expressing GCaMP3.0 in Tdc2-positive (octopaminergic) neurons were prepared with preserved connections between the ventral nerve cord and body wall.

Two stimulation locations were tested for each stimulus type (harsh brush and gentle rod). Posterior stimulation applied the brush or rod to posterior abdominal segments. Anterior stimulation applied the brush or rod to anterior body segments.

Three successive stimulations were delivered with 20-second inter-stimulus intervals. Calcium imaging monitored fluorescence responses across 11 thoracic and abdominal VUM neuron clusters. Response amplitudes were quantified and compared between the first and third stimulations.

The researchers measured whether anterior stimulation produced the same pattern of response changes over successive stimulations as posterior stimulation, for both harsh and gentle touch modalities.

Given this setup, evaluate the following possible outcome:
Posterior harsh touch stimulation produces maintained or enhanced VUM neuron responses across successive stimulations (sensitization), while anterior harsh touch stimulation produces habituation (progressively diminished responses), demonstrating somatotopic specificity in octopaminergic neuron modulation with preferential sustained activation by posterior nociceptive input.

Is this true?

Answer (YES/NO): NO